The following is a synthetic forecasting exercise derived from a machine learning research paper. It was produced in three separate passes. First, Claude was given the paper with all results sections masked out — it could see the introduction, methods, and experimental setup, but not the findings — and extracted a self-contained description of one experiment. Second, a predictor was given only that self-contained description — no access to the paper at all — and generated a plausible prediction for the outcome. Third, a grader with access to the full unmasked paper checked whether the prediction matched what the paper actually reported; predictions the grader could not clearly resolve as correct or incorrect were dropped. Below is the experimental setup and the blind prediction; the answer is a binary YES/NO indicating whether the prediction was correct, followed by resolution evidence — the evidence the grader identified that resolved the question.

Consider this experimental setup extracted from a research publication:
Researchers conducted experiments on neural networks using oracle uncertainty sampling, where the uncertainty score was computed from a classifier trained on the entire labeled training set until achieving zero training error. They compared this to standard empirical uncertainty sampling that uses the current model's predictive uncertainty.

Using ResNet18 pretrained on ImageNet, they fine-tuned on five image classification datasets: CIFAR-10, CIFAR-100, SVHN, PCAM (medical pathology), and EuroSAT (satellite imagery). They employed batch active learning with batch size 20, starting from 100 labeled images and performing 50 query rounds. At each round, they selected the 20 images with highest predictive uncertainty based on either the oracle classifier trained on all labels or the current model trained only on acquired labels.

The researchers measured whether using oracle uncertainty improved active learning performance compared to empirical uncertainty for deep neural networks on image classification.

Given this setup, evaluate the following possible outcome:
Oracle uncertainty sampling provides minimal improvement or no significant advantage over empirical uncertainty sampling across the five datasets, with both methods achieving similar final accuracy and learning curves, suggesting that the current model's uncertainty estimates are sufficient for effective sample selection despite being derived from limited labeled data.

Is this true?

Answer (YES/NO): NO